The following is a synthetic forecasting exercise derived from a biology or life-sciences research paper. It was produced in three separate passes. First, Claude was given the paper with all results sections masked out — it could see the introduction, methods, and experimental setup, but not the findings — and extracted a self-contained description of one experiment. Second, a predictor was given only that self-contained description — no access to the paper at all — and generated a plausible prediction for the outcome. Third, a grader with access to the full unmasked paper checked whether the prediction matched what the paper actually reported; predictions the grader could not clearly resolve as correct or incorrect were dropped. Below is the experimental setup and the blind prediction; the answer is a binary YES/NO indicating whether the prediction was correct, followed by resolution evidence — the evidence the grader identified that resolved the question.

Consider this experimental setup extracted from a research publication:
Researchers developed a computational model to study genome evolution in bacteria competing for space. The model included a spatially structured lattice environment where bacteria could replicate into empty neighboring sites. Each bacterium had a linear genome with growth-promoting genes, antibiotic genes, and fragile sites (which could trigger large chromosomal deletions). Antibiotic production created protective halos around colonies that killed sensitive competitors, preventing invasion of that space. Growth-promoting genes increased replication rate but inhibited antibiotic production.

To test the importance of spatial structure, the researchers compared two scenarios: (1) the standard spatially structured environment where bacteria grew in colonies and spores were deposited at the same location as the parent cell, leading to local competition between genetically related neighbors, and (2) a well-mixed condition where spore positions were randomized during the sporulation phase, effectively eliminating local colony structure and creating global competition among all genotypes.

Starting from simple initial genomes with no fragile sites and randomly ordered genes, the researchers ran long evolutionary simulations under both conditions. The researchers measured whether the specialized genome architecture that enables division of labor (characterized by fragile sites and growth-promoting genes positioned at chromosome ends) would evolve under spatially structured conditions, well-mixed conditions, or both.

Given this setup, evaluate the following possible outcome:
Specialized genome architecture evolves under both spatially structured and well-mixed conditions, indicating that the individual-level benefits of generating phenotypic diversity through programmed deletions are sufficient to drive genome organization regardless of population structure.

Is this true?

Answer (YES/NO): NO